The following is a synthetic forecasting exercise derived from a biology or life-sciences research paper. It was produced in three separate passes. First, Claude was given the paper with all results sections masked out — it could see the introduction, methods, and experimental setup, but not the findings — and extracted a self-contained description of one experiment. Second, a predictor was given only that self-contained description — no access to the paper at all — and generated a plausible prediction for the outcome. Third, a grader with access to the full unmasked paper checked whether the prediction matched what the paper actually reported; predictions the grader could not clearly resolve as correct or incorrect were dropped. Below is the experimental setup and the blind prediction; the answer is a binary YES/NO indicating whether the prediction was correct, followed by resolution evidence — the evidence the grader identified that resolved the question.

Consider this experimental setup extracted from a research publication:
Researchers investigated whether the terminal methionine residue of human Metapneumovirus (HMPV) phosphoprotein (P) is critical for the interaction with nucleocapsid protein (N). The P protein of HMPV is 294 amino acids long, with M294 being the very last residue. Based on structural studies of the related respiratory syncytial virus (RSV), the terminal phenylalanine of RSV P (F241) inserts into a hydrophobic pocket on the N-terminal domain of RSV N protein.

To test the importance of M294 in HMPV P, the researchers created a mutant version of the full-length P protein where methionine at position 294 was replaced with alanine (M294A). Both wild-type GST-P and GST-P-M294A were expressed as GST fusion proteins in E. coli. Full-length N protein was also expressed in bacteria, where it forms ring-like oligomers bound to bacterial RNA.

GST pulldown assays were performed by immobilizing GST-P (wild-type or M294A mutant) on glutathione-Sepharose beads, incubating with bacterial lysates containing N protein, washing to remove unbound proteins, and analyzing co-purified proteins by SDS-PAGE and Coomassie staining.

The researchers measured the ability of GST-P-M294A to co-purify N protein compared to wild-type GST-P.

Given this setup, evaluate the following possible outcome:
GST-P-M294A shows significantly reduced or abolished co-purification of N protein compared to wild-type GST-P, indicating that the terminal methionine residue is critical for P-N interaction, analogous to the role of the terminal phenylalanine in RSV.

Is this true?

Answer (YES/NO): YES